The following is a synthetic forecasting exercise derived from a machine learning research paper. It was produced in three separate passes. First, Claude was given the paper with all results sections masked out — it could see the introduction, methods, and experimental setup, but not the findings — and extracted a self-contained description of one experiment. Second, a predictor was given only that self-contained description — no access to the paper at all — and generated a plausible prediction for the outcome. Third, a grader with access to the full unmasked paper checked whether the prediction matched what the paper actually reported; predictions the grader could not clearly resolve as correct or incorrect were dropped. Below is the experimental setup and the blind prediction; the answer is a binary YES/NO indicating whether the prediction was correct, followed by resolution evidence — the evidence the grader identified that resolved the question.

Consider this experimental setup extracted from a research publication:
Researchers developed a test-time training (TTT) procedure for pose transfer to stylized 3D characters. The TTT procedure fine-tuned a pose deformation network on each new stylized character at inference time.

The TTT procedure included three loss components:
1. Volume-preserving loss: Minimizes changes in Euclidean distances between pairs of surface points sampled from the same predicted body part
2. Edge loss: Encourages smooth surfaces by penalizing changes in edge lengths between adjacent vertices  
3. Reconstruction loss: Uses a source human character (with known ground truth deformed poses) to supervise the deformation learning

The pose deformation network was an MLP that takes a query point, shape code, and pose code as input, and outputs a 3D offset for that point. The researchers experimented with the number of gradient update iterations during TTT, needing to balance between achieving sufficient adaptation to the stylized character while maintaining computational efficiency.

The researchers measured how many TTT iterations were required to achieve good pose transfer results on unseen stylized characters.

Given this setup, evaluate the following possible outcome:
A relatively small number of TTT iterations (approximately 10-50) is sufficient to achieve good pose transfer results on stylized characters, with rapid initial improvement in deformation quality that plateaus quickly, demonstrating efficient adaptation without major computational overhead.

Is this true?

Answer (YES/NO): YES